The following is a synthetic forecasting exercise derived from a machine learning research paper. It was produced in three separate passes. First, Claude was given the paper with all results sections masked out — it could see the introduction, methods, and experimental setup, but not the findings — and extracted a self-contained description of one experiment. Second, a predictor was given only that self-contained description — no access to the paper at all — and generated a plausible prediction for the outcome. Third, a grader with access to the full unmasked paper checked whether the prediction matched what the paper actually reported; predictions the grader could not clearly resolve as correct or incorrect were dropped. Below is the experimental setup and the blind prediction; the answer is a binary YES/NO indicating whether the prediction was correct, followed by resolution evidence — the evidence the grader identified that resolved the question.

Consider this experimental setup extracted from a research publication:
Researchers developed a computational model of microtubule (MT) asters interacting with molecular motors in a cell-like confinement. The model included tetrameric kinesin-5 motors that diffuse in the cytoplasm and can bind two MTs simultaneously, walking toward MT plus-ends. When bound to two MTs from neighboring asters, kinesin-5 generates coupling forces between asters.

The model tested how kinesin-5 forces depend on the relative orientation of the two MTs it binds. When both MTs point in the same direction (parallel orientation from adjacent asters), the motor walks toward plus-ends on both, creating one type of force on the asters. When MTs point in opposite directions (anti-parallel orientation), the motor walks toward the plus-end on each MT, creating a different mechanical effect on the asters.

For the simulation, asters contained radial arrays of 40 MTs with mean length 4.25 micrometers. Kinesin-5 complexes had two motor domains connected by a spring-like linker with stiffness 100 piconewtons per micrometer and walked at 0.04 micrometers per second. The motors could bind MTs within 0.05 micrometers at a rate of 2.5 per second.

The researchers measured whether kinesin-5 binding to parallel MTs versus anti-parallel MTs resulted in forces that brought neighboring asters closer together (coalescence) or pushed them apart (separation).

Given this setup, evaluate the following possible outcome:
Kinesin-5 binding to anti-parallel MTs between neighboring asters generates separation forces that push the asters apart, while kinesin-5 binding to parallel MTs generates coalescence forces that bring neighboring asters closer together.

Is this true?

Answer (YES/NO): YES